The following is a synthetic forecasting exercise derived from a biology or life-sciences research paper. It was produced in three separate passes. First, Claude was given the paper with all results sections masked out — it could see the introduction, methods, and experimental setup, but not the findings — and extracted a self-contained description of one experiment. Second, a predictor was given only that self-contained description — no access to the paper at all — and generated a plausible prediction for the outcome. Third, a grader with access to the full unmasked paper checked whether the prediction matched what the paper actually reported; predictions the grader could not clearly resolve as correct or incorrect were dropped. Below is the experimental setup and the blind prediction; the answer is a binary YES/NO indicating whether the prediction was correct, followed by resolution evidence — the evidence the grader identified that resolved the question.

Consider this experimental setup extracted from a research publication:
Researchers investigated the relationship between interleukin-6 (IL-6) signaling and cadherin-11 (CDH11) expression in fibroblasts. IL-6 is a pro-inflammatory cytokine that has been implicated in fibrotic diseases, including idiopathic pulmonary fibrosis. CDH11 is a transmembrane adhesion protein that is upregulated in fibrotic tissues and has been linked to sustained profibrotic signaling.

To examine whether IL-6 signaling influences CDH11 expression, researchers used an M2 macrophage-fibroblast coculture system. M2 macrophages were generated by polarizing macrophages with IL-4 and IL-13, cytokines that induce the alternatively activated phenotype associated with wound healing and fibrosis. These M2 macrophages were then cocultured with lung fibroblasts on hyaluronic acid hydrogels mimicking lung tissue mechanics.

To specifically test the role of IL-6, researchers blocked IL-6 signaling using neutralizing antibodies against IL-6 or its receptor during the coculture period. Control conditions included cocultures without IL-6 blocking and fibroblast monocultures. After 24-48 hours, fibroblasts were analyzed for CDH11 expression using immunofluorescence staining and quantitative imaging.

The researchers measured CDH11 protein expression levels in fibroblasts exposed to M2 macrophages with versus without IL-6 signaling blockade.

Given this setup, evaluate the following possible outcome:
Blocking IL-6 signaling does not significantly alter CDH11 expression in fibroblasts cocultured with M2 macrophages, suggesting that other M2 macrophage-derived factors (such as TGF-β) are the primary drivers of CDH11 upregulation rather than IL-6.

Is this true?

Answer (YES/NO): NO